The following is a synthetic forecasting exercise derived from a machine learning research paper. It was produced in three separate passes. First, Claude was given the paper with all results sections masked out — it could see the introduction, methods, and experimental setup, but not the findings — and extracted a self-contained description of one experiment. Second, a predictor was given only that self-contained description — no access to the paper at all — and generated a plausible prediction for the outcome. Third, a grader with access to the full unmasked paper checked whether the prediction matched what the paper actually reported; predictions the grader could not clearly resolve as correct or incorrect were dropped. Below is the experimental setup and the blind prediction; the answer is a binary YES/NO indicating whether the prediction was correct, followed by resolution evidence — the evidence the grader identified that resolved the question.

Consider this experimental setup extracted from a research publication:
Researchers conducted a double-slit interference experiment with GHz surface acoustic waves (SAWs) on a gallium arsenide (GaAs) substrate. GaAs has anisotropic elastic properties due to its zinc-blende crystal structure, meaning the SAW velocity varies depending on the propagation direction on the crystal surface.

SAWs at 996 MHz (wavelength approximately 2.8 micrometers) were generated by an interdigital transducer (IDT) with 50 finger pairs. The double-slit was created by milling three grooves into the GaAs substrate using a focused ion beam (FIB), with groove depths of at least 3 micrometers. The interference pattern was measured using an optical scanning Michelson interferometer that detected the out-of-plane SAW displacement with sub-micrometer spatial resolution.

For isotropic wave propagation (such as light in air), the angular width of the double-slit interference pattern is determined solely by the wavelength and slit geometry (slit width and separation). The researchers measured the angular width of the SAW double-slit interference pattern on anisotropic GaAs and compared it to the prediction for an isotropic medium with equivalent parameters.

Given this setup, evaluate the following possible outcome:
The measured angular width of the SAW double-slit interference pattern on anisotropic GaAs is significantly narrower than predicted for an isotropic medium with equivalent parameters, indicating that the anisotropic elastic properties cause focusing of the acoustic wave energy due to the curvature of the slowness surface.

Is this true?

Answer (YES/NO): YES